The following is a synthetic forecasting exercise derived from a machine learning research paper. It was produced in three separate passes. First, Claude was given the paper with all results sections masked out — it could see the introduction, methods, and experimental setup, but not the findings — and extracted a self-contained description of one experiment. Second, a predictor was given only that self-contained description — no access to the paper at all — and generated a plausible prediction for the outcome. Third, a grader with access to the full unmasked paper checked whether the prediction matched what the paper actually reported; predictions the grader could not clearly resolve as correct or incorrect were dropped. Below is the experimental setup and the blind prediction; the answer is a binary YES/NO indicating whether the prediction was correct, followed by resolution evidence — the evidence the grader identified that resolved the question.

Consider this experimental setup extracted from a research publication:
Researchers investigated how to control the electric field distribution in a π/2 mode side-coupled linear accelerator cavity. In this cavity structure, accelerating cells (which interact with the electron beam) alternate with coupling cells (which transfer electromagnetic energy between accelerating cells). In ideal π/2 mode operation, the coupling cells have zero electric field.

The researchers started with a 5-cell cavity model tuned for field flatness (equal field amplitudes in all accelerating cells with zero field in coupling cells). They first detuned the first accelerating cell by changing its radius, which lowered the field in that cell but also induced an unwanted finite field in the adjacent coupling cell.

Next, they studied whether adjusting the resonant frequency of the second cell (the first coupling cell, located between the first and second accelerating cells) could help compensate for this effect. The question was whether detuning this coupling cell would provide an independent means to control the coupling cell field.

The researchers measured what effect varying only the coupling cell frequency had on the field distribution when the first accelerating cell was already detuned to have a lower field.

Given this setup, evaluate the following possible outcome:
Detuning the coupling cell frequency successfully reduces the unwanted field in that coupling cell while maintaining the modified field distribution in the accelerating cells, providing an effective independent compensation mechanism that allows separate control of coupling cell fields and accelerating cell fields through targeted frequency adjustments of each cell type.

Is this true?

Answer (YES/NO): NO